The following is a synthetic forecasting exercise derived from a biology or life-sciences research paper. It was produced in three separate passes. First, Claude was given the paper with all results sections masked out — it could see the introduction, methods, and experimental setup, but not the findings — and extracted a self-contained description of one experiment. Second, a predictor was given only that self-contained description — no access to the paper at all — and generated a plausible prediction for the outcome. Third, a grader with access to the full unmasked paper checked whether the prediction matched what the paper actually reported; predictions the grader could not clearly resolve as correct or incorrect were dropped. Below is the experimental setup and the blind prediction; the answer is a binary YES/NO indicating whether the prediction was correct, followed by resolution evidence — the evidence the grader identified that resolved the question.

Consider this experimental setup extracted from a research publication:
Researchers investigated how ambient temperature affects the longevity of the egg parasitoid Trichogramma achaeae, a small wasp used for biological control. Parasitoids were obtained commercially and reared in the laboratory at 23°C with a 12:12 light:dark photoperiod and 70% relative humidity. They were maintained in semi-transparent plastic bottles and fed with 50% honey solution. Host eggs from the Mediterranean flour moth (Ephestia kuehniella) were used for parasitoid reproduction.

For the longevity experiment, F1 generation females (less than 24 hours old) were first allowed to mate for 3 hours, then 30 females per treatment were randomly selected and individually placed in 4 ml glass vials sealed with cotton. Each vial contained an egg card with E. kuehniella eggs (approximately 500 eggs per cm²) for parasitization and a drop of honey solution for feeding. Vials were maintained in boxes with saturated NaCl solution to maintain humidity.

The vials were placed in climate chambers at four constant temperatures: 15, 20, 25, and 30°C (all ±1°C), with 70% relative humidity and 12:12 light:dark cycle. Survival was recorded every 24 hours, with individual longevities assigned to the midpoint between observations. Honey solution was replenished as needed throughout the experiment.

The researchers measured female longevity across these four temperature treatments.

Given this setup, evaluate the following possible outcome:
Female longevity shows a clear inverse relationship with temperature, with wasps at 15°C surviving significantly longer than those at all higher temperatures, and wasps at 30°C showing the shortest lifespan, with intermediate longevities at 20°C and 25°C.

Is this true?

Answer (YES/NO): YES